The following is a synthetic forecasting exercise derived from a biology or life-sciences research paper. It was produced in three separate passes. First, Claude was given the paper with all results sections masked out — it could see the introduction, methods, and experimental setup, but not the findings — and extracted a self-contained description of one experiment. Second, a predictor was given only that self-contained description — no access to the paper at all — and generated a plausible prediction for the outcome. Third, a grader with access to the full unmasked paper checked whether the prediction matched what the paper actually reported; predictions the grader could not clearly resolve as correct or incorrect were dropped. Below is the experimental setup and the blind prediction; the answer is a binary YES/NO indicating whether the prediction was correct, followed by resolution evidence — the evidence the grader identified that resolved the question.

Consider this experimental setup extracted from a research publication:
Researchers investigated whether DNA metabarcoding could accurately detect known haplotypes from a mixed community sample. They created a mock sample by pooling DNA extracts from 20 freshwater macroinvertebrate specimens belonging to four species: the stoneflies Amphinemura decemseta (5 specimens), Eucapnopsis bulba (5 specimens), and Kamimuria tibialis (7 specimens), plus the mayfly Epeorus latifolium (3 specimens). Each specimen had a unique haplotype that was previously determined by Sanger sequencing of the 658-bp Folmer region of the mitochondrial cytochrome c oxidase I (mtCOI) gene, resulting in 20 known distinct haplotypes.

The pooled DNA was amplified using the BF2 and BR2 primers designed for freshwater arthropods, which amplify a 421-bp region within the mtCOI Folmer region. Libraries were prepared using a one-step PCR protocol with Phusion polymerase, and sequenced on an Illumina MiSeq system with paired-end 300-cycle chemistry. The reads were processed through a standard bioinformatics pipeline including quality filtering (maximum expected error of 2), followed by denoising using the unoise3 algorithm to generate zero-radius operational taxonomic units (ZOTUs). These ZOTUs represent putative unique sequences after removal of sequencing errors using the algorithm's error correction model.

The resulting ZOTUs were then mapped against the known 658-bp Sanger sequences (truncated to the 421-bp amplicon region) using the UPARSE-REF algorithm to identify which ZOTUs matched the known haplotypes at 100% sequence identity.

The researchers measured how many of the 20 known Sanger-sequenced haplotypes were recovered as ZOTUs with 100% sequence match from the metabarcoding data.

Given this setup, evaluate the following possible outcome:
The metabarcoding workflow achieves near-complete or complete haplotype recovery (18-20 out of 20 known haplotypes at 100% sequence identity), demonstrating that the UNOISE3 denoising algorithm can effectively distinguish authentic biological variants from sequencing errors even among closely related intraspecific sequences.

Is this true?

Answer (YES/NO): NO